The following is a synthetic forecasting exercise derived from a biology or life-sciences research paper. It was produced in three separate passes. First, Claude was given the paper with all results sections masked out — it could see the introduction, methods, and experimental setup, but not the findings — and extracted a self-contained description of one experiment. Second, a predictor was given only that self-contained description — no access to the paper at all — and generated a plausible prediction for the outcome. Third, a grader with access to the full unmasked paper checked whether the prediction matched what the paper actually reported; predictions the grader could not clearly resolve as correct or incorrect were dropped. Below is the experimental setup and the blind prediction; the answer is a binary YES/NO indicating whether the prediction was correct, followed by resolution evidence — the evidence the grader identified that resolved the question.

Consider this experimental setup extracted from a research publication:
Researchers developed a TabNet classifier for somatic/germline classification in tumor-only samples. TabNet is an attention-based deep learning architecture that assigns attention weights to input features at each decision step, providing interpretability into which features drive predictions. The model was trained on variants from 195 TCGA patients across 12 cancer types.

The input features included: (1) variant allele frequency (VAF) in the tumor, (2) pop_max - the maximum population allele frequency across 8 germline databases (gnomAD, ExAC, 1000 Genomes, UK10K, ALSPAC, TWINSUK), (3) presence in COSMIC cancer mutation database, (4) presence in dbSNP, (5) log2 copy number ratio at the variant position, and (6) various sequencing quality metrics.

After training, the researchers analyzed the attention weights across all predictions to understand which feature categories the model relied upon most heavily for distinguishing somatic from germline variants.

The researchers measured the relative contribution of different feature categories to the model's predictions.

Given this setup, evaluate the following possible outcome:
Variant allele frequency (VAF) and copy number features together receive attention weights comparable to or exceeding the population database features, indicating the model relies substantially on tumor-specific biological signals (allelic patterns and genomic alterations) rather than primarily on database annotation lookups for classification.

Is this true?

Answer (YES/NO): NO